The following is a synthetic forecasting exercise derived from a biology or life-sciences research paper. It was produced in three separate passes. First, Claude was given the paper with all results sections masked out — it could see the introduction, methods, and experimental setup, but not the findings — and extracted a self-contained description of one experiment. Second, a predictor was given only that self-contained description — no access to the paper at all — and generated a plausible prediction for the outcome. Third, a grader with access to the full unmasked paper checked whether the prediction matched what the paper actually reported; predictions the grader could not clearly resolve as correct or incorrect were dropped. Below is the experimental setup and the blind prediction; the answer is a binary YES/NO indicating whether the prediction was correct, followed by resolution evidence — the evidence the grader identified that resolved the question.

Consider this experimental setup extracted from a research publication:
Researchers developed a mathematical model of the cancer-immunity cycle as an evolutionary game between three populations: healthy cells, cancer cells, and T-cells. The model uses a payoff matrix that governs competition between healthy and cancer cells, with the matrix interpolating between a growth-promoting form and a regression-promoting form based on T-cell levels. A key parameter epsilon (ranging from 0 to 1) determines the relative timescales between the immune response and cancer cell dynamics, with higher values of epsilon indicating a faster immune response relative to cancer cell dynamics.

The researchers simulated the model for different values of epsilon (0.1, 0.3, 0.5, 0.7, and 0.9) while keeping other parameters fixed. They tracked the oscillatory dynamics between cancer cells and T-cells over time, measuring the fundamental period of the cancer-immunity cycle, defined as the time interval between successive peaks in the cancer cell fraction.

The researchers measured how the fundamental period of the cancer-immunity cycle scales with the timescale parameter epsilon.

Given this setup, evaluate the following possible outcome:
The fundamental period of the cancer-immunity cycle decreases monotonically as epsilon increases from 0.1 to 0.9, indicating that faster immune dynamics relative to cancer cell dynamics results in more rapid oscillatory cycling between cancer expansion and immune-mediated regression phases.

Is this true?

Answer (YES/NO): YES